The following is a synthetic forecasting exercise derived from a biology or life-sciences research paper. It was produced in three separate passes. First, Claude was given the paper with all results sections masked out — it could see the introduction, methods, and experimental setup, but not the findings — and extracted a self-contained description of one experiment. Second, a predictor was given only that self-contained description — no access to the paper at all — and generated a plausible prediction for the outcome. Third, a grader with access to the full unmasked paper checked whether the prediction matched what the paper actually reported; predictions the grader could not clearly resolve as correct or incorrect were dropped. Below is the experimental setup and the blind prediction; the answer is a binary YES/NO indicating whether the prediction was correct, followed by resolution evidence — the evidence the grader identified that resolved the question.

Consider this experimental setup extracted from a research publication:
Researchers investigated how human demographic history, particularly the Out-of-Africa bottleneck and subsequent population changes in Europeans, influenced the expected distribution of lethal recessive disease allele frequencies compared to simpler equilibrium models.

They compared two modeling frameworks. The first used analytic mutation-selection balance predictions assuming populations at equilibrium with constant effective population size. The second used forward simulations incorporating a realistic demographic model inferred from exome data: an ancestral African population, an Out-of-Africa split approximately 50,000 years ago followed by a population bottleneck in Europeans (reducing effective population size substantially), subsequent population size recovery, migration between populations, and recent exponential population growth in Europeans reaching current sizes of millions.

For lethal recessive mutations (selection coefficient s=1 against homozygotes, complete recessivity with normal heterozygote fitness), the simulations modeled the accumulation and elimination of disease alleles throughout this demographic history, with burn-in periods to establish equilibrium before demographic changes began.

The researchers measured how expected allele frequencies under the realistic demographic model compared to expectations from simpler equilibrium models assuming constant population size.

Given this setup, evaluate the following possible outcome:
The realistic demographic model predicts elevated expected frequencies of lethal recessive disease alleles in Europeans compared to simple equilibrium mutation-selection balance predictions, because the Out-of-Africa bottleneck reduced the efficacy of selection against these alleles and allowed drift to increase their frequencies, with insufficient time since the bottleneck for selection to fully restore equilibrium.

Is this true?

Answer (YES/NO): NO